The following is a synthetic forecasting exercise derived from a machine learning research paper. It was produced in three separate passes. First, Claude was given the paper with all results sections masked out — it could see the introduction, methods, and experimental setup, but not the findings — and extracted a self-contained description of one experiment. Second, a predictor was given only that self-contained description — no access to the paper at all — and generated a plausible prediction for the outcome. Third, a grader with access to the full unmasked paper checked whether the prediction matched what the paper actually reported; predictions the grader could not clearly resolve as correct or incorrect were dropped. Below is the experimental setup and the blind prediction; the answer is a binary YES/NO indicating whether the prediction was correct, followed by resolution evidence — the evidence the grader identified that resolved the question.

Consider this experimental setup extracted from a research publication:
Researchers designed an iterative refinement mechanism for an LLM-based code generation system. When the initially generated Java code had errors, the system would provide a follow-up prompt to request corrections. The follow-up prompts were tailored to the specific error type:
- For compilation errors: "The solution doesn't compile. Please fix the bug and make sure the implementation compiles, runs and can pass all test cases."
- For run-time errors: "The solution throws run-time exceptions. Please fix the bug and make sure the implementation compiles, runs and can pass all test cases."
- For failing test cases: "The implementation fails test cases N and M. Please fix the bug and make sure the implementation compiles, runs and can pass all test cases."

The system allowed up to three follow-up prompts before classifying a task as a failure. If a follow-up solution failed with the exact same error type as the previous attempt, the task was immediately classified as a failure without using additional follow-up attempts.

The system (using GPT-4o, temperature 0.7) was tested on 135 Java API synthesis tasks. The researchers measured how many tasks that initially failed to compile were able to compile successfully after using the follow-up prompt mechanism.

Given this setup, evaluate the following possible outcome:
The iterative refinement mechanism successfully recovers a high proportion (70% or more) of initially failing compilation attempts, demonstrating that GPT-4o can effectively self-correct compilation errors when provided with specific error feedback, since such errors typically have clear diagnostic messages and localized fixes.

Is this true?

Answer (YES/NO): YES